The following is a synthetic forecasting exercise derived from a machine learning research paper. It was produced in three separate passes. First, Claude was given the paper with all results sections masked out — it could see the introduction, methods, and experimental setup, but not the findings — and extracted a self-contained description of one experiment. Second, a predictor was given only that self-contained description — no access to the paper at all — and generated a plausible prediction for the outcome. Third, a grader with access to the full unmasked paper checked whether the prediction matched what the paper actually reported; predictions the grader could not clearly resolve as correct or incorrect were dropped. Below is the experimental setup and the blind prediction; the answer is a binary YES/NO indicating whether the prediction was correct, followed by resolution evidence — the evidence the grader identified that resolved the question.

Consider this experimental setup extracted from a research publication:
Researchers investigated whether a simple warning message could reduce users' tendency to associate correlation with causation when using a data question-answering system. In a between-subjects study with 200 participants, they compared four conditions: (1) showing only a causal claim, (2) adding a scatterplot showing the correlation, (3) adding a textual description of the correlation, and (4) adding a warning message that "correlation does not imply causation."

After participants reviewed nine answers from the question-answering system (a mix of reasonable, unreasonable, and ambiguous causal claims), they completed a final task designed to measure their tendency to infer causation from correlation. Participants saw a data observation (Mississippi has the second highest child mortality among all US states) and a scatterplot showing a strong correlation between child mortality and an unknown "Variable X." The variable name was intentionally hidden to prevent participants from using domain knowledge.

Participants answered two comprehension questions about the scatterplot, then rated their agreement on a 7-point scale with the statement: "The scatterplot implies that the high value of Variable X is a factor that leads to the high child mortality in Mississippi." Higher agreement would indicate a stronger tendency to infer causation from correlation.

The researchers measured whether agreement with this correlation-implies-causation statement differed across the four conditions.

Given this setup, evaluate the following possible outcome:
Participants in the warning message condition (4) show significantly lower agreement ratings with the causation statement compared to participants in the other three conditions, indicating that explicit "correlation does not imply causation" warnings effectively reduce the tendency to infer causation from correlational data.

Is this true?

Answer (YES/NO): YES